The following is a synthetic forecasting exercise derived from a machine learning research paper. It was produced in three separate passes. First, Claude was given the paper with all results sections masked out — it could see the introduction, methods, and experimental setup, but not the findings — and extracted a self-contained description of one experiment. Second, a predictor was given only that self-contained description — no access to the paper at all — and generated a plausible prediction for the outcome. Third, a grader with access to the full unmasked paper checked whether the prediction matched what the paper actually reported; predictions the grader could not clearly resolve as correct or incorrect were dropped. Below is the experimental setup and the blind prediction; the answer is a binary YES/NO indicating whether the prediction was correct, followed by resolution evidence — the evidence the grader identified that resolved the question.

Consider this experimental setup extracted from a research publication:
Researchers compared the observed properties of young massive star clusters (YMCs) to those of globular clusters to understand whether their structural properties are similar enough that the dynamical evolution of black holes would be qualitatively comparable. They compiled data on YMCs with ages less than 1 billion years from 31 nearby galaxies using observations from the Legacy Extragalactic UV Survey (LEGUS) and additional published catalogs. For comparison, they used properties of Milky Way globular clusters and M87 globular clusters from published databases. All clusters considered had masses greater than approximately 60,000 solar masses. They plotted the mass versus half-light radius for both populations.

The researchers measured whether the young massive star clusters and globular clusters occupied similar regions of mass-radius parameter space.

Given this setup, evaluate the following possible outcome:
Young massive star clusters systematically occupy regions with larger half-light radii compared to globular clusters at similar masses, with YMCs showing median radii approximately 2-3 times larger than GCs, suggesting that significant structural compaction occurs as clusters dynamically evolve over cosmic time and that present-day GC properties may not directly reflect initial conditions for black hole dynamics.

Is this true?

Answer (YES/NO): NO